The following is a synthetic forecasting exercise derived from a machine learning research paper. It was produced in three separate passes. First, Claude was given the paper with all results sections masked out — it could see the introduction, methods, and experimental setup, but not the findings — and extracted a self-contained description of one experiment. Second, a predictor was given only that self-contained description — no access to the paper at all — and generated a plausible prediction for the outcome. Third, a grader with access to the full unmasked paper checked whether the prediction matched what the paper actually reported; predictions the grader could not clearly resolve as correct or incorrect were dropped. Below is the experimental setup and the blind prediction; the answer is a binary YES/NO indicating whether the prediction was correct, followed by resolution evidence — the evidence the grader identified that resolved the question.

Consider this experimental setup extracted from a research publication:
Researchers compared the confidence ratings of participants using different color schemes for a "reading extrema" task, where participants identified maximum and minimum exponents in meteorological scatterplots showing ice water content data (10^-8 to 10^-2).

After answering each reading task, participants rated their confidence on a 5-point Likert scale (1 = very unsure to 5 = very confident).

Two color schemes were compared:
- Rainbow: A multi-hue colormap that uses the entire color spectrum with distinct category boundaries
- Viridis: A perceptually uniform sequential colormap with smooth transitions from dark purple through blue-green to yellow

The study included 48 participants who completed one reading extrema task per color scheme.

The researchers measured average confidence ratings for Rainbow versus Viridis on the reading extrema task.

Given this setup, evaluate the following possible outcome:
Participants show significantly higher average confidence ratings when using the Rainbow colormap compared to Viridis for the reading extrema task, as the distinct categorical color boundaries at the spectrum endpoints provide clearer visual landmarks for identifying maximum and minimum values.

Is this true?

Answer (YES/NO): YES